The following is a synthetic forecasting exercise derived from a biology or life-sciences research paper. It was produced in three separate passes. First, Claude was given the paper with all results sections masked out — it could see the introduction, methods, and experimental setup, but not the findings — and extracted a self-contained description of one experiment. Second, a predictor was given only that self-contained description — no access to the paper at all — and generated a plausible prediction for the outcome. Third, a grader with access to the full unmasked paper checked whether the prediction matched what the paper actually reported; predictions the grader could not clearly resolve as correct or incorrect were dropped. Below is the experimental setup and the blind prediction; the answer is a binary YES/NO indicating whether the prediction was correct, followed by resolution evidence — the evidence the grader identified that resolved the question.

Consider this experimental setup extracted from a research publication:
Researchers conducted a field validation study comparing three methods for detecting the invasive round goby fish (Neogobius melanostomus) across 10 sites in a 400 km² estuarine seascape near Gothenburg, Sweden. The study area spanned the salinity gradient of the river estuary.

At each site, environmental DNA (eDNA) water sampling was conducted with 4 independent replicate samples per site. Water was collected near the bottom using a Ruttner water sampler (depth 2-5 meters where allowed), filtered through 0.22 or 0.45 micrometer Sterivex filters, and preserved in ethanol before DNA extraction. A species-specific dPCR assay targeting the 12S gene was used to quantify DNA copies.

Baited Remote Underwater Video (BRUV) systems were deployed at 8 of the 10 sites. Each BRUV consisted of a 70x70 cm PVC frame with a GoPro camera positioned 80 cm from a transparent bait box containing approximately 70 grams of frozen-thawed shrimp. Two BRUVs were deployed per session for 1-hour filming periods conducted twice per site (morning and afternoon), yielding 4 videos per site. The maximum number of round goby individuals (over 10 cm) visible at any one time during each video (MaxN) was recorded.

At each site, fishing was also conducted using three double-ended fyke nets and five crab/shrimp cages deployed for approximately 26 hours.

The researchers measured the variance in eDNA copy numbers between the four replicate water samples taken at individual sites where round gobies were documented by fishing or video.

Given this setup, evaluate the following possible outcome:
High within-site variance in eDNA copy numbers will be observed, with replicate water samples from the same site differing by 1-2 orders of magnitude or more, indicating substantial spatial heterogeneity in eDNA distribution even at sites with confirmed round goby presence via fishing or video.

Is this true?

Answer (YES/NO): YES